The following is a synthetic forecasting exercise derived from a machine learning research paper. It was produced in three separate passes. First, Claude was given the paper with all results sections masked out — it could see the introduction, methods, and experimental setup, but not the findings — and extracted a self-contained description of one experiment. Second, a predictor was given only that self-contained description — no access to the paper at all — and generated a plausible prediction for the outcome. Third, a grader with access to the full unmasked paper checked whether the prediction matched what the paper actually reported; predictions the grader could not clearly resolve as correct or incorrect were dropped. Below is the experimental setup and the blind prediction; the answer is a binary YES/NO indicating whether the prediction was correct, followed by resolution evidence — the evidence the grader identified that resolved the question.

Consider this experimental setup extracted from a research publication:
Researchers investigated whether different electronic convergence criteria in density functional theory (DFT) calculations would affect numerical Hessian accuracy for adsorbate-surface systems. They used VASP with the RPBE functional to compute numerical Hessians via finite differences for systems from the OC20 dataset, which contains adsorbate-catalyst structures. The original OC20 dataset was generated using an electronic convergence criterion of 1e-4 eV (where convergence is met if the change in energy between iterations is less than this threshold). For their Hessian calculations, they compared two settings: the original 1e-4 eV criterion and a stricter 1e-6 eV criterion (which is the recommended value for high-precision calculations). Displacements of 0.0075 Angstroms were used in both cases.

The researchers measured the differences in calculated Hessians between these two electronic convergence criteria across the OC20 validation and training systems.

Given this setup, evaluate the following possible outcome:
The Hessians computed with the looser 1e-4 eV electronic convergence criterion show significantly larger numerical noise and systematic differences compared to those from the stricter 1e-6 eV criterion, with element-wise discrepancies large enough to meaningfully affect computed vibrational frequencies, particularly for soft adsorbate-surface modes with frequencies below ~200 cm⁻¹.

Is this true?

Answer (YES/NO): NO